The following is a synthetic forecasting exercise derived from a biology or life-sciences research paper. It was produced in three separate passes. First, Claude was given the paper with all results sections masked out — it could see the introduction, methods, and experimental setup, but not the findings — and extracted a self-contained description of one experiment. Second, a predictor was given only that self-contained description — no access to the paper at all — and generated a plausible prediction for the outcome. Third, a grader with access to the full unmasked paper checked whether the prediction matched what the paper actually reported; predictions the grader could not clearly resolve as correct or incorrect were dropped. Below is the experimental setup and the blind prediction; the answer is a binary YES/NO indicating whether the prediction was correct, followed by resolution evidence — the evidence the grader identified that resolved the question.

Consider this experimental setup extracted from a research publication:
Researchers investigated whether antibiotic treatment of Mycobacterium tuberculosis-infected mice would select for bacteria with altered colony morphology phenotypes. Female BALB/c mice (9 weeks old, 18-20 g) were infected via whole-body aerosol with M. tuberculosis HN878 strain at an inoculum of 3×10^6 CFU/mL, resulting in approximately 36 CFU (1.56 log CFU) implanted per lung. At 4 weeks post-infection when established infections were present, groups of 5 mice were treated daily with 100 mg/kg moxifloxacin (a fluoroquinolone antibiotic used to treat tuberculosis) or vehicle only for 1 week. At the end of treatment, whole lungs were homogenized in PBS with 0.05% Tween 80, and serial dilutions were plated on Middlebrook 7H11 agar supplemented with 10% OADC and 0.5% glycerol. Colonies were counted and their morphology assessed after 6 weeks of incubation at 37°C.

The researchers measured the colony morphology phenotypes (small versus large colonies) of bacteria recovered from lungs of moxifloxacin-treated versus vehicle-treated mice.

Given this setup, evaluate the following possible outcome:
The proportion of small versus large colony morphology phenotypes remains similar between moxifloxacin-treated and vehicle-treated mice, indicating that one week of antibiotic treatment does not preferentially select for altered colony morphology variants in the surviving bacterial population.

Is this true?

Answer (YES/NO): NO